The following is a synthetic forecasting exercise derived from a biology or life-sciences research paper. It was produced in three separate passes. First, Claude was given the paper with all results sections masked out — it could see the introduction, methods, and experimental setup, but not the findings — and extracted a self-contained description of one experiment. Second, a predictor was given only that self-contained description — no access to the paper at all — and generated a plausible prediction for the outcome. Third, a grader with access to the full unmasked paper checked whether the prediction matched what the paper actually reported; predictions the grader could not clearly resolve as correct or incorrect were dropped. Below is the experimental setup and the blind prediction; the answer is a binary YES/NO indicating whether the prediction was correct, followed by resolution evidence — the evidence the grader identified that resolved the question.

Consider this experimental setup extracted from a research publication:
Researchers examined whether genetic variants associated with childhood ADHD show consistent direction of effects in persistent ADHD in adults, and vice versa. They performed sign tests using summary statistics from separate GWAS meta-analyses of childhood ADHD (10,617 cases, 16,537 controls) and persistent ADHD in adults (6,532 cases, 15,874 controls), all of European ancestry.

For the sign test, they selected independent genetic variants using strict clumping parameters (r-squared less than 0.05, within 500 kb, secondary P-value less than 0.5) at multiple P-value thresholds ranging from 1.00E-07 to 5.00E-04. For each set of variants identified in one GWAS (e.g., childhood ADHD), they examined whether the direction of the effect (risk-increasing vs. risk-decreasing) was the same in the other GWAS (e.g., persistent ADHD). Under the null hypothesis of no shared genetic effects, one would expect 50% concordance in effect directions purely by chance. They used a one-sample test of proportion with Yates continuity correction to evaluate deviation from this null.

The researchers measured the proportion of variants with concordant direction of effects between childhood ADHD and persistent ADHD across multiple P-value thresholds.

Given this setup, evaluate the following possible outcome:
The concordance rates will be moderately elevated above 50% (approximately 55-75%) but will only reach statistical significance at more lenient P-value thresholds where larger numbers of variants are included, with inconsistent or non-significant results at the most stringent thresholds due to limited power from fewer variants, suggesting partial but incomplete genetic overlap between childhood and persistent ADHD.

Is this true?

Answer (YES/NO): NO